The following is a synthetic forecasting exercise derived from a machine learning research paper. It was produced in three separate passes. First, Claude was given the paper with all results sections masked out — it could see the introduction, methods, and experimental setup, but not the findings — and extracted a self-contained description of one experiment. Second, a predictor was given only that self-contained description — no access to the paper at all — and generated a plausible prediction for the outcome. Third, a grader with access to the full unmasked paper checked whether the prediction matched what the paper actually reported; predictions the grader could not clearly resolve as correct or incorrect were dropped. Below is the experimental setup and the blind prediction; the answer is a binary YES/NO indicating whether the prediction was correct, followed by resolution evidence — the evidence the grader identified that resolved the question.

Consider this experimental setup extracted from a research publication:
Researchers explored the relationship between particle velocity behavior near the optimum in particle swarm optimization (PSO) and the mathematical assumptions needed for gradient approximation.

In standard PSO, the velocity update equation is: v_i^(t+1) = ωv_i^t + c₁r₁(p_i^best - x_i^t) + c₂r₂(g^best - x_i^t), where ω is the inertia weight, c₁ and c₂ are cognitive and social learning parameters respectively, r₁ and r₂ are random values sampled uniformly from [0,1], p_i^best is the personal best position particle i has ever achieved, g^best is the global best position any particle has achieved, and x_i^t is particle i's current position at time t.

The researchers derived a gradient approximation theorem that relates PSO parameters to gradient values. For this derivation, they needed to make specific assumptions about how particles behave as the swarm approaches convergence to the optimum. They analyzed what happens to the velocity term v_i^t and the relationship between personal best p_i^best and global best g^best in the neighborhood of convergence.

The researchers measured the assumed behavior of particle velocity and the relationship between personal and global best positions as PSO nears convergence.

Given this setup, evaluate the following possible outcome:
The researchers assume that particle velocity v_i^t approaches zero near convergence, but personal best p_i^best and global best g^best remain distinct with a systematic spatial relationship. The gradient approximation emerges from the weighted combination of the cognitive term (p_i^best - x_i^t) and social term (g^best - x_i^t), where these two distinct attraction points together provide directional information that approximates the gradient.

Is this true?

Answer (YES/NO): NO